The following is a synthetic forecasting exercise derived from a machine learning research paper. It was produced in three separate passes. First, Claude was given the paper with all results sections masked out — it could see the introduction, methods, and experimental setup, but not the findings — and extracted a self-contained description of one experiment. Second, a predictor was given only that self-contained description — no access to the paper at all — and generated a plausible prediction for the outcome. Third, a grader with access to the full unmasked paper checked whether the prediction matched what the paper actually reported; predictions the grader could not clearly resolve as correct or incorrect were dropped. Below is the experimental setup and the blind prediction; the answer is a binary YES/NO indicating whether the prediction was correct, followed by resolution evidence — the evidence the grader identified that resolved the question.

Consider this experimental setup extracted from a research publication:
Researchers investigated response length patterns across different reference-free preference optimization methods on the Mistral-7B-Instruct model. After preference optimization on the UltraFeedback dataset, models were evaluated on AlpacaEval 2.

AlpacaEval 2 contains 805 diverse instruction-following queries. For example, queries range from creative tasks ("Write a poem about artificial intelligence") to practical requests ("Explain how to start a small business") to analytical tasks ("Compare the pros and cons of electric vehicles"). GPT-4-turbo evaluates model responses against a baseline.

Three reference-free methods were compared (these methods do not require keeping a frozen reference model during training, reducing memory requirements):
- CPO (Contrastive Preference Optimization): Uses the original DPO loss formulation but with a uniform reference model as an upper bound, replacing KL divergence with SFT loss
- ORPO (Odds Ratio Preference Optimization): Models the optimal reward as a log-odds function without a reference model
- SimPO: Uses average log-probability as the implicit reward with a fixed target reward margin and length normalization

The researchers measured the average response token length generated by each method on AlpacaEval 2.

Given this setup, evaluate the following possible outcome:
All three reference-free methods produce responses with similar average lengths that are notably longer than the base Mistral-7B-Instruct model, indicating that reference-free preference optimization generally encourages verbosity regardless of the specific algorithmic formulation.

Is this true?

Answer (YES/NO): NO